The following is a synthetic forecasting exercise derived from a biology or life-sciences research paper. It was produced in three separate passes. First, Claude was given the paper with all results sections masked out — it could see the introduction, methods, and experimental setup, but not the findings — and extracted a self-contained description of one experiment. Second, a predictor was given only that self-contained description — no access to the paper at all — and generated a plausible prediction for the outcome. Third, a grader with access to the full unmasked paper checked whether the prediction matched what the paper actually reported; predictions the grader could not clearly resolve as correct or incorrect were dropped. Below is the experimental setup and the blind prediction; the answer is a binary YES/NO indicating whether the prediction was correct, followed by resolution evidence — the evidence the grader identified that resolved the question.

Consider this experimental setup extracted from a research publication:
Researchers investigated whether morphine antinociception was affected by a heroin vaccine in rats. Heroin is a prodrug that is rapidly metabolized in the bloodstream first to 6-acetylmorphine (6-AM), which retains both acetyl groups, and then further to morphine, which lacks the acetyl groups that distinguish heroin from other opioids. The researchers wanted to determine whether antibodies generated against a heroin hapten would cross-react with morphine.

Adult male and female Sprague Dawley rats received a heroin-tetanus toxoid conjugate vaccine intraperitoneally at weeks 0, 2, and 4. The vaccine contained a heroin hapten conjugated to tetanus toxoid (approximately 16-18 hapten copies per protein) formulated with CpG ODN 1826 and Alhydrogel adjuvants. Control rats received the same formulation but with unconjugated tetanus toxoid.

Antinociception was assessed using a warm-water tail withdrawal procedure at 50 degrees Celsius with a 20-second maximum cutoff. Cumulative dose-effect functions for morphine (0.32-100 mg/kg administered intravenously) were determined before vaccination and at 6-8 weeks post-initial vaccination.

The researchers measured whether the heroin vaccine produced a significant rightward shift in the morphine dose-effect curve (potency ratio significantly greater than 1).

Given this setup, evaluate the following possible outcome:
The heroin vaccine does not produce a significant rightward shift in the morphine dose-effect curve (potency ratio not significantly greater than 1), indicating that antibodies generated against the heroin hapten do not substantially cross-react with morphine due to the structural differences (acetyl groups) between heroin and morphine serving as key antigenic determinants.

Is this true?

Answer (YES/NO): YES